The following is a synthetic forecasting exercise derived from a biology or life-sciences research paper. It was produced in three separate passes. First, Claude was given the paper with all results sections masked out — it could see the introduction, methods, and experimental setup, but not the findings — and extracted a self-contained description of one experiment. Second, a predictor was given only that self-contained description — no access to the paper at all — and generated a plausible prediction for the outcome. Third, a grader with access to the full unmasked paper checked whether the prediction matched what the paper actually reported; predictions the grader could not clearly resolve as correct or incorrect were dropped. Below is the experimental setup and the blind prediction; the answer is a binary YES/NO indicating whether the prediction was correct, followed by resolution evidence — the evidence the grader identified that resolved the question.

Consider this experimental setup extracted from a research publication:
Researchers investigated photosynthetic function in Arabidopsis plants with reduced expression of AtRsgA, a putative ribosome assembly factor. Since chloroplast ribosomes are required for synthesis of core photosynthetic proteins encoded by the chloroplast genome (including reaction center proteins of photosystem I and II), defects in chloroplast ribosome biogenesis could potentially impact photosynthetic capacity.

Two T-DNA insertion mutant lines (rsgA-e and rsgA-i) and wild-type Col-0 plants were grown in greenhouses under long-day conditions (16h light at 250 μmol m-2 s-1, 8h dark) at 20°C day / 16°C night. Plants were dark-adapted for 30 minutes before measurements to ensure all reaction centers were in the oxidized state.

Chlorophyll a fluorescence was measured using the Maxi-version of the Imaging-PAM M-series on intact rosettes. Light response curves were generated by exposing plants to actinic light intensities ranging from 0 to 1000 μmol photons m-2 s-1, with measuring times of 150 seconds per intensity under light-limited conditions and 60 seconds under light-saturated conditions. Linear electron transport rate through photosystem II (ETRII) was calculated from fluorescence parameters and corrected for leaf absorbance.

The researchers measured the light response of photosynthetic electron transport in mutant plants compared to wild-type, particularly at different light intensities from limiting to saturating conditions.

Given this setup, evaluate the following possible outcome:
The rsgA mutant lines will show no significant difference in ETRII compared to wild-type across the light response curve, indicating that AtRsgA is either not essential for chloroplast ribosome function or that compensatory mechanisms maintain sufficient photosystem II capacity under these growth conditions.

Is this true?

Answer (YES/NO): NO